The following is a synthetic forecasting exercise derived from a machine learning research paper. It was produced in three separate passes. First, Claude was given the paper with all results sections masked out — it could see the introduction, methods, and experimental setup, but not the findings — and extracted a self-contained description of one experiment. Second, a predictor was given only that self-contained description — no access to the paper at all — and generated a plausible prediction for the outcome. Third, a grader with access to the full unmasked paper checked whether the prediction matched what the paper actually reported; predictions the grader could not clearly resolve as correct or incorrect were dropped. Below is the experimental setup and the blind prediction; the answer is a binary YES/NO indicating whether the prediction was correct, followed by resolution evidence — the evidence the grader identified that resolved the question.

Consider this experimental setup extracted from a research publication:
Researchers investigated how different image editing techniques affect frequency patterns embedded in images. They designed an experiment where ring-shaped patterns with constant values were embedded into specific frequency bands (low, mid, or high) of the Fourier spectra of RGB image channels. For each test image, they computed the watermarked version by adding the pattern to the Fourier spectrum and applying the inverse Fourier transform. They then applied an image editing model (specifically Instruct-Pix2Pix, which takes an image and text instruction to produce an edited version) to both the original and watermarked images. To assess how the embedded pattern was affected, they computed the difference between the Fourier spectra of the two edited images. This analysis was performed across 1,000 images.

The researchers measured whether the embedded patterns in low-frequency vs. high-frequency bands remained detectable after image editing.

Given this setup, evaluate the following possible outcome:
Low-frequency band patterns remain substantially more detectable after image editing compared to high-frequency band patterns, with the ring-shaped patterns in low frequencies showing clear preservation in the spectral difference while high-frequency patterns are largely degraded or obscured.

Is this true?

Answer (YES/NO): YES